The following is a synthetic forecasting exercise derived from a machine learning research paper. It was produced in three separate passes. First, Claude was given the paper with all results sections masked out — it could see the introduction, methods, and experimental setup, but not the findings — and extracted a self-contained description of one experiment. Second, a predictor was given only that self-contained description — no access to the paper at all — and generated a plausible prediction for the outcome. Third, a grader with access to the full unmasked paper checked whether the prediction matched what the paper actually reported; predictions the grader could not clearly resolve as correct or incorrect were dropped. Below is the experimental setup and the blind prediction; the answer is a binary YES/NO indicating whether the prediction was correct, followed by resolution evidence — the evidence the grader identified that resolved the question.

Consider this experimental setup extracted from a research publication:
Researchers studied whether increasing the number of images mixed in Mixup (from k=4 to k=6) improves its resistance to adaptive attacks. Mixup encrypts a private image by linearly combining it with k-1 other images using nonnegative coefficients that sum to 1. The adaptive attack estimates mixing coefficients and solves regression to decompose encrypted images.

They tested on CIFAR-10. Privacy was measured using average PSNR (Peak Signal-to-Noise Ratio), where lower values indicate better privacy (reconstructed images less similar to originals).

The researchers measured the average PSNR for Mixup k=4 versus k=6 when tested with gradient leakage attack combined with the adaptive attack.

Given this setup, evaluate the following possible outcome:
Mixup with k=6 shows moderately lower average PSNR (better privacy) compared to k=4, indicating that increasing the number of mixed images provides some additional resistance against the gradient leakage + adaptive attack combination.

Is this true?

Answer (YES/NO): NO